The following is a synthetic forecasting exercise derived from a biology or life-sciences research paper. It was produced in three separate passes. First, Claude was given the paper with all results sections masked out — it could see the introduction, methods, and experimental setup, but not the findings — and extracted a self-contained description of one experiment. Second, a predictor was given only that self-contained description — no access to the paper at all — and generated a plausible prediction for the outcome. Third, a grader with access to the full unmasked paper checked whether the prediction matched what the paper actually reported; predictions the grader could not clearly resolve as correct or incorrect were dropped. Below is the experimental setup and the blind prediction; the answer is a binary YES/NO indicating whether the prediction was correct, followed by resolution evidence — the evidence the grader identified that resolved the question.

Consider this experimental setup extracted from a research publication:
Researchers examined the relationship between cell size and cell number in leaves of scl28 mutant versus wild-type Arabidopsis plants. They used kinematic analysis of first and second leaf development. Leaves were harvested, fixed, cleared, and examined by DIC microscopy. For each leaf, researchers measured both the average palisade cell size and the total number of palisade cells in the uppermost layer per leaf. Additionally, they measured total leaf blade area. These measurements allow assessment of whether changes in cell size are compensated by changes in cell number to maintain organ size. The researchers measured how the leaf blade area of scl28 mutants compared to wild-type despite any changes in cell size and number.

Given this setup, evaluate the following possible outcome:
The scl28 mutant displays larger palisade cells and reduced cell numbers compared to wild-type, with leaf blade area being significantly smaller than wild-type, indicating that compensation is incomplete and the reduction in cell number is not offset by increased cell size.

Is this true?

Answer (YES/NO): NO